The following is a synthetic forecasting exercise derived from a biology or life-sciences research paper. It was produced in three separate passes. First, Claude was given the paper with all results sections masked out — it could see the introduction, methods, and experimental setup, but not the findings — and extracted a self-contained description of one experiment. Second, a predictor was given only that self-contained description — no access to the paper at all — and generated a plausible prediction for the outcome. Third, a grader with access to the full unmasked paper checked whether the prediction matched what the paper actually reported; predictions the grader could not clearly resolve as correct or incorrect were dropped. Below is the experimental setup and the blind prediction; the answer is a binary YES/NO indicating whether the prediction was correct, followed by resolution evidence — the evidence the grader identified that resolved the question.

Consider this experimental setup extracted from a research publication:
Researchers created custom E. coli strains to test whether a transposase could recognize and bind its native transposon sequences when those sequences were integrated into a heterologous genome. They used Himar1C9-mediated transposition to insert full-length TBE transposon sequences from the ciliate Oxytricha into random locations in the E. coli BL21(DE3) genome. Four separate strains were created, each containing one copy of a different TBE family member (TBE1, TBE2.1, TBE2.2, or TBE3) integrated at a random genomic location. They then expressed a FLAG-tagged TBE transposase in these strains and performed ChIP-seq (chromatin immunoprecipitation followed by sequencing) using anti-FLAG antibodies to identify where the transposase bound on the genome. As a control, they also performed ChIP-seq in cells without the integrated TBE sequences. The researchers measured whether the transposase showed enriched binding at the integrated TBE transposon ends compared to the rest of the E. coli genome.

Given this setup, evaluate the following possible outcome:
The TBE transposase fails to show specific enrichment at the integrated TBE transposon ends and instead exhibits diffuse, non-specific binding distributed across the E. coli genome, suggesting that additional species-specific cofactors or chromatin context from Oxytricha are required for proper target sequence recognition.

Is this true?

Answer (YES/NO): NO